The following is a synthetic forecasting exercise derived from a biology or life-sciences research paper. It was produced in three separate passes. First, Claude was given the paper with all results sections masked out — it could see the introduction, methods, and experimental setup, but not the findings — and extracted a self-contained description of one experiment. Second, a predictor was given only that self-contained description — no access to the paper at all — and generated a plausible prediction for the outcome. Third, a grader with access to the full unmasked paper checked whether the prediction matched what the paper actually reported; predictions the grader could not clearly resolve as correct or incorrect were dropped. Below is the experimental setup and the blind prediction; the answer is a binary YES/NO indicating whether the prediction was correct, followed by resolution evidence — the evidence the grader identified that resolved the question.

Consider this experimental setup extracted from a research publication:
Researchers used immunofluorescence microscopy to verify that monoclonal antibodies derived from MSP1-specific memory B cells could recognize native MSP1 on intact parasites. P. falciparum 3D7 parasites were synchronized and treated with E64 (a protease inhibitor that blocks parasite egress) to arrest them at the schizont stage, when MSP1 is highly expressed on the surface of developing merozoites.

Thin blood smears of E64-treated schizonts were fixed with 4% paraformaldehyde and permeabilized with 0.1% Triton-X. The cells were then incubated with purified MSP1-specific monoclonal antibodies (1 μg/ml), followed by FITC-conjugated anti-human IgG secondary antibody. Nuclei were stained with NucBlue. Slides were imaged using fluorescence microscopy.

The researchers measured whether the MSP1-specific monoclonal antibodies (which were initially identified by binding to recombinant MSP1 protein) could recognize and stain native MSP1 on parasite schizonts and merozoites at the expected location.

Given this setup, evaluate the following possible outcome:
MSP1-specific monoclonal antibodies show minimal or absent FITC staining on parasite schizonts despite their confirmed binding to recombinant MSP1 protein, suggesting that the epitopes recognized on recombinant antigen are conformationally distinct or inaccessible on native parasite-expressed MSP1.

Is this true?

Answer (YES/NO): NO